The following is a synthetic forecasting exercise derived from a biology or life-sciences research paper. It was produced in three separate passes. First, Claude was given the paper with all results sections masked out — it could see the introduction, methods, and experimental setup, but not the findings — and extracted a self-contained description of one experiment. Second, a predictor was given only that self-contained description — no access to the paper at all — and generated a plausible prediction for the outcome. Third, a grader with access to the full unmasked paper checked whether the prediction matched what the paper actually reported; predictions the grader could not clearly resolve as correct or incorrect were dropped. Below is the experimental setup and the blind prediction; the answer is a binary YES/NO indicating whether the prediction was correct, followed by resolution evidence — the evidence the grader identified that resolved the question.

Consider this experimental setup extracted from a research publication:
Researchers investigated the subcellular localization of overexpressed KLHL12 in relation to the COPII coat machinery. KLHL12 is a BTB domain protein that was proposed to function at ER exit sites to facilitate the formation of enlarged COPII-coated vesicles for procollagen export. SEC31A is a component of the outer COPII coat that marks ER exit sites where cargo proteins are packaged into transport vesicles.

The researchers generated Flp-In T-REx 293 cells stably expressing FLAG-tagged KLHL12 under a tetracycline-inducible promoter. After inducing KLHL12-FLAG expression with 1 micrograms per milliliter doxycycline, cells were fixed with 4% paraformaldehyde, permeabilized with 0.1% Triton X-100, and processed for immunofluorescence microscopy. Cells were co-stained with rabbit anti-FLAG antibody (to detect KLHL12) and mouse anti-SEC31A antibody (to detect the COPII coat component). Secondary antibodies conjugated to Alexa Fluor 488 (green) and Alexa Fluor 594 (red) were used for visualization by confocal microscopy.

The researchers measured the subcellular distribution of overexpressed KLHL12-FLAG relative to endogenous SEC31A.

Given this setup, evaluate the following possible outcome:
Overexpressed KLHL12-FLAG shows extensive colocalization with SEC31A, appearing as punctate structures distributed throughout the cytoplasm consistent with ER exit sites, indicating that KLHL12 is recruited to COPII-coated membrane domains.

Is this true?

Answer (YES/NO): NO